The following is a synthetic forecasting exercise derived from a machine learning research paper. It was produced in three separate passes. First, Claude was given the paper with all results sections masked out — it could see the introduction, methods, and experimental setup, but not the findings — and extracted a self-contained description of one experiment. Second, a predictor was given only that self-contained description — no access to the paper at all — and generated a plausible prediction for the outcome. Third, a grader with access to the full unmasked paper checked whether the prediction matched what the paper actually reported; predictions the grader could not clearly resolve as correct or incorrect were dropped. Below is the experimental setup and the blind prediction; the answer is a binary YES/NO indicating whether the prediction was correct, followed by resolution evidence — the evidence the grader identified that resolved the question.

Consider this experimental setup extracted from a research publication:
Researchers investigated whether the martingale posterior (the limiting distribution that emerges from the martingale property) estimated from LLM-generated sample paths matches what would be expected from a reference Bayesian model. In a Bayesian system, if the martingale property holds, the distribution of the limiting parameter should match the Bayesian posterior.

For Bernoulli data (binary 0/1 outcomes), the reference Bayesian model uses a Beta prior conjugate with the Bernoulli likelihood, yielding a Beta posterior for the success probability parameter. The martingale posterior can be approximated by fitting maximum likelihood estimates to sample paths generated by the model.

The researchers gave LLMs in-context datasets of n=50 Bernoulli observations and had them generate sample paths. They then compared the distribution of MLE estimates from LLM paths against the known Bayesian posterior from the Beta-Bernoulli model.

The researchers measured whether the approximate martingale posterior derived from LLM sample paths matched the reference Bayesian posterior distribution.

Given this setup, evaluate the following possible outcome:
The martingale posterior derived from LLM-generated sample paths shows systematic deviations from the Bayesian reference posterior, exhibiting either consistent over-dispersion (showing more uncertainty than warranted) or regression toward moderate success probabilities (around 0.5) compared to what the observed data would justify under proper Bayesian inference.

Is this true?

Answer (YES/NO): NO